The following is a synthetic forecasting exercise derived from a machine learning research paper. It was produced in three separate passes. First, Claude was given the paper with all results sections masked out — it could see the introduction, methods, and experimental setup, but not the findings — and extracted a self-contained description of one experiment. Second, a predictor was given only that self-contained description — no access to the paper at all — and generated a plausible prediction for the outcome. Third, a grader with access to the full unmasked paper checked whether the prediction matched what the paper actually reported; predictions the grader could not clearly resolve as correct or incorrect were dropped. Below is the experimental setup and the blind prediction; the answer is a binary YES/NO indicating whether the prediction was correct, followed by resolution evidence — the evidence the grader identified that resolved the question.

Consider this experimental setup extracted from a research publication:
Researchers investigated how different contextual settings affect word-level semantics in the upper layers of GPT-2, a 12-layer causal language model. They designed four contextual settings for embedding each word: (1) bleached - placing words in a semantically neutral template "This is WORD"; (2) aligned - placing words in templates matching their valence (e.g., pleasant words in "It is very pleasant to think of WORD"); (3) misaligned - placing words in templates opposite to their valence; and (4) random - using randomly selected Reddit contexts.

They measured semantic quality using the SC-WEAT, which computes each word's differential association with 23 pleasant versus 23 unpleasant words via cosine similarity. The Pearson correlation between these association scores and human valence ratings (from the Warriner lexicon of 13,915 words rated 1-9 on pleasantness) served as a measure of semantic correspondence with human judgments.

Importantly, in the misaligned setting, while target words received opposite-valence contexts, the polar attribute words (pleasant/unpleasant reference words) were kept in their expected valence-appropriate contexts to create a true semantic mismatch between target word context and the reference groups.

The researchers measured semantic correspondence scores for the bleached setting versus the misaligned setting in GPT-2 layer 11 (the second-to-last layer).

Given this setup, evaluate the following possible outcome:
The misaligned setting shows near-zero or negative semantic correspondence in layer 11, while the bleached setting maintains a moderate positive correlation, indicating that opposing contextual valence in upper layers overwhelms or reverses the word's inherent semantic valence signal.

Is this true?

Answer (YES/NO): NO